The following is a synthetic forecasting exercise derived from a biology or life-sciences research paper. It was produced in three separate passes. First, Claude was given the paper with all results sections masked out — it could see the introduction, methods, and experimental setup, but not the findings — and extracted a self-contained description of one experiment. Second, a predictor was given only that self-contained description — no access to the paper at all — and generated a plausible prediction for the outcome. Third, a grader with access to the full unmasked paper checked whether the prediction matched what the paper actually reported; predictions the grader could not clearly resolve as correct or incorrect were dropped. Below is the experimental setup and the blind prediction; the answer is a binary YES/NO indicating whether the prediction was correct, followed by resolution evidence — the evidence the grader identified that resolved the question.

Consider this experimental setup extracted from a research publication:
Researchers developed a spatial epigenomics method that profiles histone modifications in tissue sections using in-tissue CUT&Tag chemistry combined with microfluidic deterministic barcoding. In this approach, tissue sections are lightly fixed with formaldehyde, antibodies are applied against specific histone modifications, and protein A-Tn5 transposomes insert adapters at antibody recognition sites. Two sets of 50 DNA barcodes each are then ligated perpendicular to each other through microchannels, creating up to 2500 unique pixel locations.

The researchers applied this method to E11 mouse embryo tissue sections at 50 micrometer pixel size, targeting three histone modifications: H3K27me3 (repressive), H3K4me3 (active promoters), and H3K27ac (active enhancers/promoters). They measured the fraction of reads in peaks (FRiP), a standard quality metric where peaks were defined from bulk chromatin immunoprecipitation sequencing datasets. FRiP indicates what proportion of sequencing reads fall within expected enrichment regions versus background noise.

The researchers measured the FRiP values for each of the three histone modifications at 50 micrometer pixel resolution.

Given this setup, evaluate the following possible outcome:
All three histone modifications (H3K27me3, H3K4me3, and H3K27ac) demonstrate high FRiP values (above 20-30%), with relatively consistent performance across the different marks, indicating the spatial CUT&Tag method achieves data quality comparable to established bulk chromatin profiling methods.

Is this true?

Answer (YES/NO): NO